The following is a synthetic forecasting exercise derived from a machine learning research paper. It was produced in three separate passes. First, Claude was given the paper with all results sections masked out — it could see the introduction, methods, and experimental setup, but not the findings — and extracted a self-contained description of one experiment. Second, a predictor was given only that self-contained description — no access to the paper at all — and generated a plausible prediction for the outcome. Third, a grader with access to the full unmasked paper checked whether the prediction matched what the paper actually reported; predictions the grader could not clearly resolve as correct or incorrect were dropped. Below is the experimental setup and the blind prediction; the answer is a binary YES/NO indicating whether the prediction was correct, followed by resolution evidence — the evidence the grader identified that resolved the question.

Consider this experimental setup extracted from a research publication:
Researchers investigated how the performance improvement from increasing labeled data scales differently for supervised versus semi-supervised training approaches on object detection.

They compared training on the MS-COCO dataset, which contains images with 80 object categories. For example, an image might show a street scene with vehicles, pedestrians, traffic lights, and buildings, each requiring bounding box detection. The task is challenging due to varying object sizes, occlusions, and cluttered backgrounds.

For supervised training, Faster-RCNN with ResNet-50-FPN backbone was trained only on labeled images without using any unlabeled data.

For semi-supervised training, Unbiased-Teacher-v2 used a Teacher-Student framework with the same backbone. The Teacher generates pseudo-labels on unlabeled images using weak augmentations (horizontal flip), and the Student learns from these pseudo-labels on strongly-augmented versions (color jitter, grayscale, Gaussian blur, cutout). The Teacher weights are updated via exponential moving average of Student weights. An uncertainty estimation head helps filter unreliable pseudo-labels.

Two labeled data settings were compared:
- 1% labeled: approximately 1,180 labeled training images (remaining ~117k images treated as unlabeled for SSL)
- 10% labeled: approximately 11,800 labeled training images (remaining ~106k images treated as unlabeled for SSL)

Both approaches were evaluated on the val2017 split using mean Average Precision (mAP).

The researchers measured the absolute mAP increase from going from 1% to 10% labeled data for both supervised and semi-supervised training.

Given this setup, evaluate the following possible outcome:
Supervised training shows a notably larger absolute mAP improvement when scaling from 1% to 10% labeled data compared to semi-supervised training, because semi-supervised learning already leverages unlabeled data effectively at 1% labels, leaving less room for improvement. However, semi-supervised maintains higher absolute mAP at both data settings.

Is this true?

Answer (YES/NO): YES